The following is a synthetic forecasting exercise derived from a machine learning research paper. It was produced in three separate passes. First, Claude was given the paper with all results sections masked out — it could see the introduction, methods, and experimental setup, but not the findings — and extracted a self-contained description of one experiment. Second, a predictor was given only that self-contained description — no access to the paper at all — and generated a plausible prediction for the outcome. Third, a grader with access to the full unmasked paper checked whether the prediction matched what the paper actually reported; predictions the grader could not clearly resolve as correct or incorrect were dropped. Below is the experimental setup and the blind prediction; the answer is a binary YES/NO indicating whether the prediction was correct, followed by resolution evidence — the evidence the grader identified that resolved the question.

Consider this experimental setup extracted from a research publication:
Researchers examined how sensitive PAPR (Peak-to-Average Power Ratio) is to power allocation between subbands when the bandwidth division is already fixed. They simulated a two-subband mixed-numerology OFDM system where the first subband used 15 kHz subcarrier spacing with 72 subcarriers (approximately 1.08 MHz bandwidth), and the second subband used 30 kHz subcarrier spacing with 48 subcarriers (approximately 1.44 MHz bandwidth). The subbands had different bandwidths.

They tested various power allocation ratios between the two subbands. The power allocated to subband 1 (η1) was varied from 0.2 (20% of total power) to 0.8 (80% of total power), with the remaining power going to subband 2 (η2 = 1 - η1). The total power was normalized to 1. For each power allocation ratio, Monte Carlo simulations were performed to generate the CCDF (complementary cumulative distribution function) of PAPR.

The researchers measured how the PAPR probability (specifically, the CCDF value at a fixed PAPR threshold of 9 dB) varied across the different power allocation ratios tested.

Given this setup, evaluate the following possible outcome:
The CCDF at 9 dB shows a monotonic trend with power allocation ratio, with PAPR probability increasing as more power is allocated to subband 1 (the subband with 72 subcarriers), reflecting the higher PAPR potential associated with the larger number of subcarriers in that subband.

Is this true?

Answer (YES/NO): NO